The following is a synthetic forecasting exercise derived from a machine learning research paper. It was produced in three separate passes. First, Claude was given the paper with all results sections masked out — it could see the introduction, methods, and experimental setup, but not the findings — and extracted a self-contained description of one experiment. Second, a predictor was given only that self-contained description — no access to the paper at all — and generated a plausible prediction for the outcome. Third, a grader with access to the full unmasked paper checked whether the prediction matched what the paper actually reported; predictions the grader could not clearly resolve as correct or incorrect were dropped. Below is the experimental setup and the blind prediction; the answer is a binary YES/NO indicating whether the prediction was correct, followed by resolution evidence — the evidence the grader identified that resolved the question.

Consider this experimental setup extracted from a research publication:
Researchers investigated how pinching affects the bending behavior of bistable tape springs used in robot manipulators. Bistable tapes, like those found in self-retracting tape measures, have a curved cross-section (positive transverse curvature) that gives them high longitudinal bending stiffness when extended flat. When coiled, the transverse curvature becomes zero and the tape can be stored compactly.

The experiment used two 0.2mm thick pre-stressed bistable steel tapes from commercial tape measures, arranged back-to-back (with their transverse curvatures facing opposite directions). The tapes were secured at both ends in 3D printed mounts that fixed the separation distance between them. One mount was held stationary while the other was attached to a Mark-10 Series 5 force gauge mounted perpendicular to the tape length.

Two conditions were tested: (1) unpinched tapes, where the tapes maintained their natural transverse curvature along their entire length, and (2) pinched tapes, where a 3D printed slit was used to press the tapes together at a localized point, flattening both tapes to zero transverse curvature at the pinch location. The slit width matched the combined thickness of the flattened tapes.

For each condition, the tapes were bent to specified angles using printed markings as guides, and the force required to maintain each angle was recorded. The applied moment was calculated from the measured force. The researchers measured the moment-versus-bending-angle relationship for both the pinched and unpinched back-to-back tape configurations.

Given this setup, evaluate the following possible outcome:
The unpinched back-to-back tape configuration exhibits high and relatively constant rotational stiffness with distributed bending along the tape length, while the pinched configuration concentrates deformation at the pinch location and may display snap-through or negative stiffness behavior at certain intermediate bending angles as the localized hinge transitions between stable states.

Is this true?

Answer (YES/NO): NO